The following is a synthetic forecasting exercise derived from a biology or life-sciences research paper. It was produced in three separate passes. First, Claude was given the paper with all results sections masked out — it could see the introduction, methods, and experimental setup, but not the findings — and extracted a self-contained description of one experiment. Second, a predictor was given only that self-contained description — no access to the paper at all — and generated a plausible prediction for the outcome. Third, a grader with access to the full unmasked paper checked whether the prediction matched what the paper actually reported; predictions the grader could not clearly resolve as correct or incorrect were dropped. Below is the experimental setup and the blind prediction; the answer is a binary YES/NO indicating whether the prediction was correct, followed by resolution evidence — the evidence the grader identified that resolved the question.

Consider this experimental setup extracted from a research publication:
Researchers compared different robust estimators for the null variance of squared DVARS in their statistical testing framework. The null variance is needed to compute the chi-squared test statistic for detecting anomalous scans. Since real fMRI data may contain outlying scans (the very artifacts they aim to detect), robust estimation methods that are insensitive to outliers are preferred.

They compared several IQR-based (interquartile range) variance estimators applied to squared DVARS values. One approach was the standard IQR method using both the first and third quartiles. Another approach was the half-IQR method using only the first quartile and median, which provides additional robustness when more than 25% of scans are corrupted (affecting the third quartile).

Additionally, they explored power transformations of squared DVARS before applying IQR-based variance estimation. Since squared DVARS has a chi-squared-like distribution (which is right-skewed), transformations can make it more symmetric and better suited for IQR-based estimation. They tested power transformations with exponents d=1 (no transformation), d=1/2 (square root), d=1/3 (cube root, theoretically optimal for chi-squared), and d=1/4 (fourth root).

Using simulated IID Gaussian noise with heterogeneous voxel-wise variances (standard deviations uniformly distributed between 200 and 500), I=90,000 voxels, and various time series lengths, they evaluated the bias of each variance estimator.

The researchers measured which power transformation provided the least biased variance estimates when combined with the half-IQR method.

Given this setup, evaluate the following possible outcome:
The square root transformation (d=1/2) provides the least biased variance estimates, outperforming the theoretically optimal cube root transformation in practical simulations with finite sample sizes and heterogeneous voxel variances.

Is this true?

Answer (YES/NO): NO